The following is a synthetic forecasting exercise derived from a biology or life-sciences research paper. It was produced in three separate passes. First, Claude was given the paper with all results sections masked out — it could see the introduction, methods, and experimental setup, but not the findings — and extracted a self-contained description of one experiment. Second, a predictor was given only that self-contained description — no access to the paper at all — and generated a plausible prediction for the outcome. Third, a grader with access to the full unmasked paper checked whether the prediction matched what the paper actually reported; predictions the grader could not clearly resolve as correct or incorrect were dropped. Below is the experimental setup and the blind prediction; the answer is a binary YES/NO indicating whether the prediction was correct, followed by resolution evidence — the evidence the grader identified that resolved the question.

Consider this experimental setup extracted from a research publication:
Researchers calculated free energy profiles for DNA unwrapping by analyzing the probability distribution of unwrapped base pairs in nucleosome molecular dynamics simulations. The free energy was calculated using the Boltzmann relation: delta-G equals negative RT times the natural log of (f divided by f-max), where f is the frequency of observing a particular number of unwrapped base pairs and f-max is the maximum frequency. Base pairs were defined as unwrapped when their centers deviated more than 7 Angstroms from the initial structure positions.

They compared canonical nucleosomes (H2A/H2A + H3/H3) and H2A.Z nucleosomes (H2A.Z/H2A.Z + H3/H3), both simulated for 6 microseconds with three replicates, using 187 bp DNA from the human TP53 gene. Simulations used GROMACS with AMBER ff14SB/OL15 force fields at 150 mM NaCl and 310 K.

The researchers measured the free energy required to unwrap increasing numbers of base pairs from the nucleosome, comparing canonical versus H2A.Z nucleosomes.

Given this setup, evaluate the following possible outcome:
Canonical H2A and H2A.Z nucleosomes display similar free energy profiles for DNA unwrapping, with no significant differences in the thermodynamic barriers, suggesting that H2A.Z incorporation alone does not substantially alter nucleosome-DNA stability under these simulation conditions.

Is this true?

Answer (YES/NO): NO